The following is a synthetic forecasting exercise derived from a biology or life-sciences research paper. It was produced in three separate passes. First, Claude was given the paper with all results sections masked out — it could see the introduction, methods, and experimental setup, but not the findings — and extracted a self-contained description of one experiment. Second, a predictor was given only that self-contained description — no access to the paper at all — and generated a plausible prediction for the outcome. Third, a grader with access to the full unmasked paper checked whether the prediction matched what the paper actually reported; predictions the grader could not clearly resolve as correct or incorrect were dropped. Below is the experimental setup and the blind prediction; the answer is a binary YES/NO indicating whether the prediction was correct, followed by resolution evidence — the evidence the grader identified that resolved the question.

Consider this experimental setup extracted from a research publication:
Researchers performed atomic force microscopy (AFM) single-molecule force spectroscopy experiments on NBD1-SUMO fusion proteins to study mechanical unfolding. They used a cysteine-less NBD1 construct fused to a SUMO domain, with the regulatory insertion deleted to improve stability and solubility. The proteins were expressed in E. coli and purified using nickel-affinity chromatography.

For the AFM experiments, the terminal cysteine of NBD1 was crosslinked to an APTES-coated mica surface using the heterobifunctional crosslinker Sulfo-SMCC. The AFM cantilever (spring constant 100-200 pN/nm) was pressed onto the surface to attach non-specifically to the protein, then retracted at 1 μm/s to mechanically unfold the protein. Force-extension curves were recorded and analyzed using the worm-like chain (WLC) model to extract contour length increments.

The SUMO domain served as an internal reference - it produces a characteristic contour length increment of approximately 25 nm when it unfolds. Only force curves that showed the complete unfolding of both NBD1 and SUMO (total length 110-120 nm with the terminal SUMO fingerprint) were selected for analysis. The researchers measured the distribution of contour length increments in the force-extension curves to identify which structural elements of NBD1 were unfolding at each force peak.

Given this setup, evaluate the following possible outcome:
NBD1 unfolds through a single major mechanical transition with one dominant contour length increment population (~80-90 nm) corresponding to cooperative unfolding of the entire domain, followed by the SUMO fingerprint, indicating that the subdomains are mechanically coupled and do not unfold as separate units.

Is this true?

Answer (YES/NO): NO